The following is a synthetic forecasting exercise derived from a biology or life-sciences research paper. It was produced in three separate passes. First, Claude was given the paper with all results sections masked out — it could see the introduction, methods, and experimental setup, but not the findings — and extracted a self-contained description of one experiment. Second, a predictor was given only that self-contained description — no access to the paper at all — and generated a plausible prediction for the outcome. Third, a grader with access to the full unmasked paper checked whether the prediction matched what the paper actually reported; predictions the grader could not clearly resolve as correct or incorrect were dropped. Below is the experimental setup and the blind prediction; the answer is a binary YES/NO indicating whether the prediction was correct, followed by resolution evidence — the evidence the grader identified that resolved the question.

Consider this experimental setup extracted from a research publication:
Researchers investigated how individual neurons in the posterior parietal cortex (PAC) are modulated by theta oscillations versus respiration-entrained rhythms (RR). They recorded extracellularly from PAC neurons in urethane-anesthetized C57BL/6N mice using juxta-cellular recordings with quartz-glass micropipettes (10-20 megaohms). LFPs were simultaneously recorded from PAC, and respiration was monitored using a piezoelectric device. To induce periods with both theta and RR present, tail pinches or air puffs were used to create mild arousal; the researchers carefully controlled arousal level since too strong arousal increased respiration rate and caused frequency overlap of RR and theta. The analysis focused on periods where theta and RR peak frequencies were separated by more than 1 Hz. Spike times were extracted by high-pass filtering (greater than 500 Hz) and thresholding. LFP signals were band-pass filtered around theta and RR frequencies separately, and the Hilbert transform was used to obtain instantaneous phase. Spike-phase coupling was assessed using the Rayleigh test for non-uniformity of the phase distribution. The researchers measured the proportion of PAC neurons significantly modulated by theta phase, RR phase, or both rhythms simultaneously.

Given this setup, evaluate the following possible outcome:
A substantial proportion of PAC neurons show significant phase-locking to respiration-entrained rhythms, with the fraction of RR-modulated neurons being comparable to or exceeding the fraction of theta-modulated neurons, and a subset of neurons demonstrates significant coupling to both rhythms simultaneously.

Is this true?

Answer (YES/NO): YES